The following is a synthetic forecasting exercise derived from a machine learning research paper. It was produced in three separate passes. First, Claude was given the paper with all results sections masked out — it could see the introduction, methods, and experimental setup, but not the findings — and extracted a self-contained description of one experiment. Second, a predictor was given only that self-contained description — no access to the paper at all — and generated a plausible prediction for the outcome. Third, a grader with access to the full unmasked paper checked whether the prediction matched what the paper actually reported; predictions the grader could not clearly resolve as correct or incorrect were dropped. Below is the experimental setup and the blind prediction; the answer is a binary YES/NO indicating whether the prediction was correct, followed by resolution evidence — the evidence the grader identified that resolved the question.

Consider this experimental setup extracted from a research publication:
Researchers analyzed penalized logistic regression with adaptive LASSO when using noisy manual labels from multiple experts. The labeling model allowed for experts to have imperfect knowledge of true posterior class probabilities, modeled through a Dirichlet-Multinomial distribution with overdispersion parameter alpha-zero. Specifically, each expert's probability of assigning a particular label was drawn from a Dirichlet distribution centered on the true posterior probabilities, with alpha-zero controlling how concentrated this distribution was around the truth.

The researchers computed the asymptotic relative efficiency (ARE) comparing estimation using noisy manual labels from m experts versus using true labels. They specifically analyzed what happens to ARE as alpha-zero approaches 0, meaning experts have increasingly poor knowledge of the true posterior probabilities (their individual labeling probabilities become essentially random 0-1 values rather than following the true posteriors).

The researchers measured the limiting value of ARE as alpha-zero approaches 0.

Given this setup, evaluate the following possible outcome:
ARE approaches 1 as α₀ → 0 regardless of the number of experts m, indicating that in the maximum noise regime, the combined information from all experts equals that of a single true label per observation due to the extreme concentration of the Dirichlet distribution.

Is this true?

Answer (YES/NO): YES